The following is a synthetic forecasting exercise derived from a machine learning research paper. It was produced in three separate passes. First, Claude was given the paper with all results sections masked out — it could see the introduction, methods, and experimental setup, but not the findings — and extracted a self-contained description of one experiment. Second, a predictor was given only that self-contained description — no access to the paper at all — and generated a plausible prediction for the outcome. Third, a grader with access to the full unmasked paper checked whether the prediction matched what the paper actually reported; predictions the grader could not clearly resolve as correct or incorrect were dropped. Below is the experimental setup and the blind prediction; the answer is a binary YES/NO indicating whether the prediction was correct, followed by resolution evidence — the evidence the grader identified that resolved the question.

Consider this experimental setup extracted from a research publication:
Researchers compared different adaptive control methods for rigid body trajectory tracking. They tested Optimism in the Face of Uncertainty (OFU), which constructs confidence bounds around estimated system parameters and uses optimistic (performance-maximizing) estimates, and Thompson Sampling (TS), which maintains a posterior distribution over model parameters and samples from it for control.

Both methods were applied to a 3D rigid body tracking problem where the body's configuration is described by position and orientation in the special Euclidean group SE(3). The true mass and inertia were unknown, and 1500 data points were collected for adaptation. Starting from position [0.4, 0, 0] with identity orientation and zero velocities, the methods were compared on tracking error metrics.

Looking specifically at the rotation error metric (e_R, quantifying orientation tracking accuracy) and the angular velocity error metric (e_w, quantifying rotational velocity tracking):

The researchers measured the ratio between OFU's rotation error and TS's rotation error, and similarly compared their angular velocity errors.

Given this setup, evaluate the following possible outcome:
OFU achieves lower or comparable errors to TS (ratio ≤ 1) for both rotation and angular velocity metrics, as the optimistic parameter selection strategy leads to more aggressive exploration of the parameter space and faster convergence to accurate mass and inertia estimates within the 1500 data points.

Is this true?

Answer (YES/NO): YES